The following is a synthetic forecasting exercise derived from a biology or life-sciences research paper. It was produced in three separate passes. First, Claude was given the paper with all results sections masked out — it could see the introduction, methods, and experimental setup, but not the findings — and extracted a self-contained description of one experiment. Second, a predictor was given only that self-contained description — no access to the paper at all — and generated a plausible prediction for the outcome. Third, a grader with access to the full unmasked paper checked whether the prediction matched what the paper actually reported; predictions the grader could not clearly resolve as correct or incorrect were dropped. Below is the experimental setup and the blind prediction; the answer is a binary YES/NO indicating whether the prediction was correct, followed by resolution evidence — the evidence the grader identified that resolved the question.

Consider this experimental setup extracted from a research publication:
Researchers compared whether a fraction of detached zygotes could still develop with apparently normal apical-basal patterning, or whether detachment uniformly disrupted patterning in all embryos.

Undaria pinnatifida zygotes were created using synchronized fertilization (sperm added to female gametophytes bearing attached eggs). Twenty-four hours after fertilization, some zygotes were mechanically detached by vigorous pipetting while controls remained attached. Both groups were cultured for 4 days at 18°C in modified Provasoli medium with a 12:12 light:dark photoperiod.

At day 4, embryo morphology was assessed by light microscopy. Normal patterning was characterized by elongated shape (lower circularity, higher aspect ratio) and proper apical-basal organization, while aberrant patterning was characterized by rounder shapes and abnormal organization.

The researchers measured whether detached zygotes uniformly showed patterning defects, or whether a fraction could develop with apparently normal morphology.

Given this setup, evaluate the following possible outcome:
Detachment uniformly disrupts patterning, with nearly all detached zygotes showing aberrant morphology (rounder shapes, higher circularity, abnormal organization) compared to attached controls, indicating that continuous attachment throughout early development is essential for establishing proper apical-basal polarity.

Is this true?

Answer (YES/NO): NO